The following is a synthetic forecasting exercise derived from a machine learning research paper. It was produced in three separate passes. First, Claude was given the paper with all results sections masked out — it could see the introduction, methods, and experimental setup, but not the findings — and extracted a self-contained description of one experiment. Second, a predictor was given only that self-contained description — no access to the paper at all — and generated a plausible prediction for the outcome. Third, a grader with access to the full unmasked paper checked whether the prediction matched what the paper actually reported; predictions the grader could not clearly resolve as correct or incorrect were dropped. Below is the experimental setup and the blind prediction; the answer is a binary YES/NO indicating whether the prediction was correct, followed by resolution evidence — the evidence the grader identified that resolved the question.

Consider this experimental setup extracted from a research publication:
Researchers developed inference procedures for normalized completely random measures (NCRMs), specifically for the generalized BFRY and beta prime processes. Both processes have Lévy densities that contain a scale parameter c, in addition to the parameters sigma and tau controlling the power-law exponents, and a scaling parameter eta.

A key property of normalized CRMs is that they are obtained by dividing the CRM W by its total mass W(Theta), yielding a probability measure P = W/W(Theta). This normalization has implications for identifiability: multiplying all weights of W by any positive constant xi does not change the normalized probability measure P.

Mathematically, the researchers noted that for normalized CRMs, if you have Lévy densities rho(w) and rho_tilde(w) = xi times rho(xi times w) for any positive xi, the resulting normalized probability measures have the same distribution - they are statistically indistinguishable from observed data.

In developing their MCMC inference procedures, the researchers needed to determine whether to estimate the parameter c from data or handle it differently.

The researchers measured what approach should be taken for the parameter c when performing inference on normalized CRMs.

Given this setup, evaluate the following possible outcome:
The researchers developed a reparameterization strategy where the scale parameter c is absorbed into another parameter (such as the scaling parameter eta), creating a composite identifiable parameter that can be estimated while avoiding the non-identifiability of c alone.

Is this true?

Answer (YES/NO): NO